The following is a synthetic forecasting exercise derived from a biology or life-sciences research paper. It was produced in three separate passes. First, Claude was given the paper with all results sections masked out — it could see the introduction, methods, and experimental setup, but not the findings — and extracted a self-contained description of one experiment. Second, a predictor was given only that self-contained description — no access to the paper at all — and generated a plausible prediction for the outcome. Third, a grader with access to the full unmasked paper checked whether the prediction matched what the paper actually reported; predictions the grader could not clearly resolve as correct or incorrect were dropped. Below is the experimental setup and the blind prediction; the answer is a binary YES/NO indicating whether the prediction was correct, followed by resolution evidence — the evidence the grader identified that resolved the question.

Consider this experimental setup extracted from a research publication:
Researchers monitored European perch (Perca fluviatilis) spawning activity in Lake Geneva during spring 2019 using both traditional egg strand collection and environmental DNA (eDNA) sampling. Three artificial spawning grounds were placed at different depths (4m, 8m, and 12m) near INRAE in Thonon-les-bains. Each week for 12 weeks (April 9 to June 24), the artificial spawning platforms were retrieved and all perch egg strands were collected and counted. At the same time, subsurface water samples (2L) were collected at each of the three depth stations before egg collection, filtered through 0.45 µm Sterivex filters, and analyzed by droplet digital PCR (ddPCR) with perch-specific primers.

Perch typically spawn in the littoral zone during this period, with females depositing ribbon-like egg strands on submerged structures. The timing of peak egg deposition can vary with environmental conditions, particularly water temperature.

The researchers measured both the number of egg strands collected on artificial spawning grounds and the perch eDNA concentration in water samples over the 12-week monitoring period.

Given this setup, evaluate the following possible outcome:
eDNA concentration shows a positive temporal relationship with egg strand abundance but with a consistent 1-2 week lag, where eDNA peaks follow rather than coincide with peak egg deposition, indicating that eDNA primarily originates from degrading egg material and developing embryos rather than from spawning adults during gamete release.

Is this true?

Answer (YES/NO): NO